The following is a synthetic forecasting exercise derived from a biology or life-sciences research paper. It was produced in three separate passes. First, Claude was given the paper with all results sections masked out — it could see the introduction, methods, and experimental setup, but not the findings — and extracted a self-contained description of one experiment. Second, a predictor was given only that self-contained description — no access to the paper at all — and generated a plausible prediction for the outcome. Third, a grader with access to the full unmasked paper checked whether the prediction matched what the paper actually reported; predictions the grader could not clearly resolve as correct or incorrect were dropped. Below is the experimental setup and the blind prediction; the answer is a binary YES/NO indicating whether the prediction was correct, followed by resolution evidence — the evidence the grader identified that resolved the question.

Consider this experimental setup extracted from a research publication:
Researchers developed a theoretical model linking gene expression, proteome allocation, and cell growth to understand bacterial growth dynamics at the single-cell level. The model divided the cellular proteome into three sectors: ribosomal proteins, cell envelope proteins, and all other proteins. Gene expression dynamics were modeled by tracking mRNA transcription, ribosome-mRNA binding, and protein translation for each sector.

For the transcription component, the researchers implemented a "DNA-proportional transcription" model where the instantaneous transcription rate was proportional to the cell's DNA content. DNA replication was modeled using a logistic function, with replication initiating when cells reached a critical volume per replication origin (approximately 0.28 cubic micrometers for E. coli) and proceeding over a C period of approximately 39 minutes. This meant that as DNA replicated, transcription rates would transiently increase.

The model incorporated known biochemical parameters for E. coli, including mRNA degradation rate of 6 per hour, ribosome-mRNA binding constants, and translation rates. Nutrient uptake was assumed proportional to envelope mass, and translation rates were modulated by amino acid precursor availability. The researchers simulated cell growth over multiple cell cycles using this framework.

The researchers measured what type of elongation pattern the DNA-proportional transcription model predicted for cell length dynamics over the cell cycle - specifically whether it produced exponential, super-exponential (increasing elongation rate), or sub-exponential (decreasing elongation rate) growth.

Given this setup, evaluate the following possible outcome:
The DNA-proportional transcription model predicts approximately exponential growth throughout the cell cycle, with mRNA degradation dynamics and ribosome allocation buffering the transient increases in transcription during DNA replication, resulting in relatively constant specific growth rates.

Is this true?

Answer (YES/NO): YES